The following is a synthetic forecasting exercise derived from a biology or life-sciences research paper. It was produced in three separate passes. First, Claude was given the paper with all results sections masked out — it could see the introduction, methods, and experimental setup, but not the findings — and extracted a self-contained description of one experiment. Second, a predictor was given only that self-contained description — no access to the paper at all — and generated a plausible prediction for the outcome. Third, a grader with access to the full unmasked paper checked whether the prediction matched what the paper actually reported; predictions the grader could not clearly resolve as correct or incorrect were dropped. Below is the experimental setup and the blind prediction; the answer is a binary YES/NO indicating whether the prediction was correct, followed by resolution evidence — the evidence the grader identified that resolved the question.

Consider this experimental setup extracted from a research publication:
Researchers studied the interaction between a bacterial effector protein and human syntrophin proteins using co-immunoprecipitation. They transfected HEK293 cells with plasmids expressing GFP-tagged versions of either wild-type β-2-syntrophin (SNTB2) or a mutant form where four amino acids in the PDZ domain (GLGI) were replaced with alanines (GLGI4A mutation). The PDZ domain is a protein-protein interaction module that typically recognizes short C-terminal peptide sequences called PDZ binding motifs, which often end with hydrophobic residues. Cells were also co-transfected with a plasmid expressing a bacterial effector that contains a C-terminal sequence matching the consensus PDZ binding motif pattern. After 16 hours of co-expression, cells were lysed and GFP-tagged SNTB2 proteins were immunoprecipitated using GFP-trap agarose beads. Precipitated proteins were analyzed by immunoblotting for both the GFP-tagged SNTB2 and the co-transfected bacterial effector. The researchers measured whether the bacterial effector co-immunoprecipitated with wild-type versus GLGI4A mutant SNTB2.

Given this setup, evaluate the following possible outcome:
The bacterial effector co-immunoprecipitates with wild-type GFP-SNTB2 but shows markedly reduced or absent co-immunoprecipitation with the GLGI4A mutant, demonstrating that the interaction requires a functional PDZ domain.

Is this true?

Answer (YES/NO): YES